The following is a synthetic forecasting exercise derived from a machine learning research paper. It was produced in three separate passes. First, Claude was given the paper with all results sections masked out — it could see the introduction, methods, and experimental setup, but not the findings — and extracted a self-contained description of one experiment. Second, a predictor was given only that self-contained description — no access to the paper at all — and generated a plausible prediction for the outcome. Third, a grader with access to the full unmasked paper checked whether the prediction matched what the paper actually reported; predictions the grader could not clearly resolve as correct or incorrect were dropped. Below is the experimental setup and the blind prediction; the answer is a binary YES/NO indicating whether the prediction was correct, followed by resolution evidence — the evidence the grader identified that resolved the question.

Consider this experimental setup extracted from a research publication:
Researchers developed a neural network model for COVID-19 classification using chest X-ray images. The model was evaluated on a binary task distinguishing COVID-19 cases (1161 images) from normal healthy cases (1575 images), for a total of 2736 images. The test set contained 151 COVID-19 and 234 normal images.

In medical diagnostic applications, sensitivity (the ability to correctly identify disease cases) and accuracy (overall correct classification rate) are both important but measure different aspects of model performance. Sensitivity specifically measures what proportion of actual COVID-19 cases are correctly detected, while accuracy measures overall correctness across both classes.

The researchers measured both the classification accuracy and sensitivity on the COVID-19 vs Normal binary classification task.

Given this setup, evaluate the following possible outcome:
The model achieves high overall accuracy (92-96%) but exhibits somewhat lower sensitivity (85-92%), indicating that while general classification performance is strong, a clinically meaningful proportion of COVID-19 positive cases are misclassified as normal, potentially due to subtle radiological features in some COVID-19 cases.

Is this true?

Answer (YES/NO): NO